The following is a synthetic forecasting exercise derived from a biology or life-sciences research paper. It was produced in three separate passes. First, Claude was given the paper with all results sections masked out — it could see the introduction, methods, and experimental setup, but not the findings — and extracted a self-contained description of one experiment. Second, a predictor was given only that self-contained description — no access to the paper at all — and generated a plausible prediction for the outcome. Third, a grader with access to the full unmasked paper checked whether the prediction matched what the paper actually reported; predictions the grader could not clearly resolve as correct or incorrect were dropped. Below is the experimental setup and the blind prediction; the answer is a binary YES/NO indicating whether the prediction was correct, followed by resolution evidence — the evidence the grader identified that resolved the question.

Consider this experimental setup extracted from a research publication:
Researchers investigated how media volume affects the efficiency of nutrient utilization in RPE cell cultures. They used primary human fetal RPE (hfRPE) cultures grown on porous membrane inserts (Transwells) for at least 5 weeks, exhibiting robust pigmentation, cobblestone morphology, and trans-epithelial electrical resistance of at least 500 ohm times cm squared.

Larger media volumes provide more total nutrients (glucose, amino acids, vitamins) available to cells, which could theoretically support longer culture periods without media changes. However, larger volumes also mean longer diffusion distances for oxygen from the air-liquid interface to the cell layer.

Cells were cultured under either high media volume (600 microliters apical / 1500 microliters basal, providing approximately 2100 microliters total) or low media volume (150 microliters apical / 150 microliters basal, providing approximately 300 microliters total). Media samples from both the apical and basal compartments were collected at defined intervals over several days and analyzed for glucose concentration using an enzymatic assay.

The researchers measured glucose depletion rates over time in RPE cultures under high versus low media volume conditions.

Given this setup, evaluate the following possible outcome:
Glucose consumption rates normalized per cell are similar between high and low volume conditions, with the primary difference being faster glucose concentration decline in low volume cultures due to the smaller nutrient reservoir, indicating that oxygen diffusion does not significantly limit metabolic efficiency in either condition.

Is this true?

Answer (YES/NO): NO